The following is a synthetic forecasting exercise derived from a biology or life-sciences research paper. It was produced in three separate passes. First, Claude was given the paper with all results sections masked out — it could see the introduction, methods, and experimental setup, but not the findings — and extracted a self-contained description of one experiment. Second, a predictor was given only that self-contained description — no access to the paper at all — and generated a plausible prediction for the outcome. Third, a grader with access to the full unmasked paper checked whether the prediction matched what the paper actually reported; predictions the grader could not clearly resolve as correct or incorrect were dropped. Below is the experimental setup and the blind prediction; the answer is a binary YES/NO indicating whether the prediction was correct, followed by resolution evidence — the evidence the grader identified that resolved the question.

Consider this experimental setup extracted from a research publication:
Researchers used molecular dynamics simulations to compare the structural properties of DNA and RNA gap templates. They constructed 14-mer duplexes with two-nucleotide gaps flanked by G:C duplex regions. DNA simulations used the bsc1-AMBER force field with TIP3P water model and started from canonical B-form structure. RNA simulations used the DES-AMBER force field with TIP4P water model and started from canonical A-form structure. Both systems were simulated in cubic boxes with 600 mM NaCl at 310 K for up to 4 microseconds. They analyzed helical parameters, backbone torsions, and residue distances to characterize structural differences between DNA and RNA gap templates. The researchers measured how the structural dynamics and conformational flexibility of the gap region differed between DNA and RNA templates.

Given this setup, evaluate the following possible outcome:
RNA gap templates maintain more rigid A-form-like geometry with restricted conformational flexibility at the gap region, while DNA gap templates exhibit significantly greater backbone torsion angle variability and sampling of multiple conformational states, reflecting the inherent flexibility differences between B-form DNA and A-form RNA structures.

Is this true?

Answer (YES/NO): NO